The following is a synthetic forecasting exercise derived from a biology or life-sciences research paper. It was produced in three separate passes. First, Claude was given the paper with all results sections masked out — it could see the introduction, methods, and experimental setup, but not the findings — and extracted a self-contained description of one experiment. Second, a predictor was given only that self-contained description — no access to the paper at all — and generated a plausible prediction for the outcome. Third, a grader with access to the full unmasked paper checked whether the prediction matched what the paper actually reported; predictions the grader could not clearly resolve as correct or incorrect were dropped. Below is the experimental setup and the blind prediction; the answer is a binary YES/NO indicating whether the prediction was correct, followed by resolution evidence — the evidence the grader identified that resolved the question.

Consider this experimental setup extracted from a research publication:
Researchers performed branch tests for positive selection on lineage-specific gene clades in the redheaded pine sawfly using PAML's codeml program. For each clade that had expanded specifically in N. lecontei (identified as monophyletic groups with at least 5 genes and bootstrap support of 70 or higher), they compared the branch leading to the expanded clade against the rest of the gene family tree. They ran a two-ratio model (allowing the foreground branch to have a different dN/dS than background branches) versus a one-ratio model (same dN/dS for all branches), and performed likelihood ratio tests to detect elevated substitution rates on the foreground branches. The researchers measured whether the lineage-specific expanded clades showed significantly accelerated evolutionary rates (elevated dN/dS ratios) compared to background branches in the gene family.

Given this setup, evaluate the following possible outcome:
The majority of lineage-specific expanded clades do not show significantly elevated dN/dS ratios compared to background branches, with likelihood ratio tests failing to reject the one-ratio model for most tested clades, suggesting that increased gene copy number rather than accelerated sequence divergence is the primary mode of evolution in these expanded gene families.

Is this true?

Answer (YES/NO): YES